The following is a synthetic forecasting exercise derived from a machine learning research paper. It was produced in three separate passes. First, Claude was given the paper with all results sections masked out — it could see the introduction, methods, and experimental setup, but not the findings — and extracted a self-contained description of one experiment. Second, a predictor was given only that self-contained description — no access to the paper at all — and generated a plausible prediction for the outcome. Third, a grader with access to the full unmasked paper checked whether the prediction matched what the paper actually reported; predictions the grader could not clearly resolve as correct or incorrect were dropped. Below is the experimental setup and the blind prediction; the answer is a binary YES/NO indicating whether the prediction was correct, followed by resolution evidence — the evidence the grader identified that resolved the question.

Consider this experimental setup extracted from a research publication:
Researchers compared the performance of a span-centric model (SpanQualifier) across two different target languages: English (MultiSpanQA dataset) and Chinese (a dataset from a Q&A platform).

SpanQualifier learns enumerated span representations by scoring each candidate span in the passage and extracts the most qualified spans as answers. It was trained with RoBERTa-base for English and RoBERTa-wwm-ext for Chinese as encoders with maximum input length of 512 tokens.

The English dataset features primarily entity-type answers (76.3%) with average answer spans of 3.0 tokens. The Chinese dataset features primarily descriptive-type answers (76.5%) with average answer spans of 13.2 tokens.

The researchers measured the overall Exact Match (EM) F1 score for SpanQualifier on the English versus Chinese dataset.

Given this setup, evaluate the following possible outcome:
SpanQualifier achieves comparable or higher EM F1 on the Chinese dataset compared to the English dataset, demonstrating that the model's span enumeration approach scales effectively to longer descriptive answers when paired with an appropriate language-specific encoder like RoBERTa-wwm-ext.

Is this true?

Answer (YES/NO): NO